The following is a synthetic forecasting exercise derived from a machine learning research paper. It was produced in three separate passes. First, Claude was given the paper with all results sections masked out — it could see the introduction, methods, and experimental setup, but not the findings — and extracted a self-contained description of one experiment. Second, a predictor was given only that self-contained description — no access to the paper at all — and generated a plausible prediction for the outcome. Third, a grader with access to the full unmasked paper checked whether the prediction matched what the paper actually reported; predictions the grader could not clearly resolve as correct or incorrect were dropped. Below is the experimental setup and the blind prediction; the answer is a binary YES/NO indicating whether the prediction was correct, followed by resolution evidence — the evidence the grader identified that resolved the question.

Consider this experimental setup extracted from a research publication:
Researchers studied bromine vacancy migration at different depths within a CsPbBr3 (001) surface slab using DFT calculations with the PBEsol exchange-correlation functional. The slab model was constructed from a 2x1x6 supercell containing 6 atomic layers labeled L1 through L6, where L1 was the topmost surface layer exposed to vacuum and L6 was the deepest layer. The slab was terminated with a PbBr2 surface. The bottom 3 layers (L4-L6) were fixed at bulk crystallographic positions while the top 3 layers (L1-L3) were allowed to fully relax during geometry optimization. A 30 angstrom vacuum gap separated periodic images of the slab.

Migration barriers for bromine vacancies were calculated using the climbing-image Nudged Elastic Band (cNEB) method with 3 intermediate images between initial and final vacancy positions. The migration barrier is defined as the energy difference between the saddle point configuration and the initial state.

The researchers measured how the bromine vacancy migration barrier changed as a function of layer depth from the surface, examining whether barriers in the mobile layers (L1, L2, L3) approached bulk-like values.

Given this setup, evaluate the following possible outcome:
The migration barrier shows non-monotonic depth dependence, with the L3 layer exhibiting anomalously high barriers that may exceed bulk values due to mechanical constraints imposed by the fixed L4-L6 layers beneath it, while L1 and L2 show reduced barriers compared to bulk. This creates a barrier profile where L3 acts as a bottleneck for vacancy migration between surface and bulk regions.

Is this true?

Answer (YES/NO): NO